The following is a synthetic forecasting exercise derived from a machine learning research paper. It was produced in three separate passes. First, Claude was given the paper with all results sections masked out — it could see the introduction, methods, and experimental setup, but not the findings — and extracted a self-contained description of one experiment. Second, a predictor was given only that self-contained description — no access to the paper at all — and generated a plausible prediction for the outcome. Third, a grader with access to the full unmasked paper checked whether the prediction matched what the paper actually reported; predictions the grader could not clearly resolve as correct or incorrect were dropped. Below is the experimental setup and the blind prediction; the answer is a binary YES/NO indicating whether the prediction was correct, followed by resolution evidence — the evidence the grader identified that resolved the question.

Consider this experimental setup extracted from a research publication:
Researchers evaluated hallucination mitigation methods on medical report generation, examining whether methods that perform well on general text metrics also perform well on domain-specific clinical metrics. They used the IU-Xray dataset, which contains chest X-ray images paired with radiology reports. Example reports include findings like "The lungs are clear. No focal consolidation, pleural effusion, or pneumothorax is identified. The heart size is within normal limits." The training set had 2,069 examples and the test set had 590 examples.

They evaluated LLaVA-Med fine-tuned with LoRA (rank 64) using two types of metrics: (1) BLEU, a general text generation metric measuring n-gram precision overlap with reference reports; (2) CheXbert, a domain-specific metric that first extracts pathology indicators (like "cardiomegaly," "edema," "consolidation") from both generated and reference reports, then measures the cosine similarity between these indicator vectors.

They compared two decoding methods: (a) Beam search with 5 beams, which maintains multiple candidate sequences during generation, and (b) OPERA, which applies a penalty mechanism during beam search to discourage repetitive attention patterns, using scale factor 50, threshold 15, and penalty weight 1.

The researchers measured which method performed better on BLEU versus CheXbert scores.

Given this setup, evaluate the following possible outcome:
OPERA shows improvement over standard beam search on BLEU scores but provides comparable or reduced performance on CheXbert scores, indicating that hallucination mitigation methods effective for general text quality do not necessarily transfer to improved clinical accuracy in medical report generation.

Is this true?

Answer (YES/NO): NO